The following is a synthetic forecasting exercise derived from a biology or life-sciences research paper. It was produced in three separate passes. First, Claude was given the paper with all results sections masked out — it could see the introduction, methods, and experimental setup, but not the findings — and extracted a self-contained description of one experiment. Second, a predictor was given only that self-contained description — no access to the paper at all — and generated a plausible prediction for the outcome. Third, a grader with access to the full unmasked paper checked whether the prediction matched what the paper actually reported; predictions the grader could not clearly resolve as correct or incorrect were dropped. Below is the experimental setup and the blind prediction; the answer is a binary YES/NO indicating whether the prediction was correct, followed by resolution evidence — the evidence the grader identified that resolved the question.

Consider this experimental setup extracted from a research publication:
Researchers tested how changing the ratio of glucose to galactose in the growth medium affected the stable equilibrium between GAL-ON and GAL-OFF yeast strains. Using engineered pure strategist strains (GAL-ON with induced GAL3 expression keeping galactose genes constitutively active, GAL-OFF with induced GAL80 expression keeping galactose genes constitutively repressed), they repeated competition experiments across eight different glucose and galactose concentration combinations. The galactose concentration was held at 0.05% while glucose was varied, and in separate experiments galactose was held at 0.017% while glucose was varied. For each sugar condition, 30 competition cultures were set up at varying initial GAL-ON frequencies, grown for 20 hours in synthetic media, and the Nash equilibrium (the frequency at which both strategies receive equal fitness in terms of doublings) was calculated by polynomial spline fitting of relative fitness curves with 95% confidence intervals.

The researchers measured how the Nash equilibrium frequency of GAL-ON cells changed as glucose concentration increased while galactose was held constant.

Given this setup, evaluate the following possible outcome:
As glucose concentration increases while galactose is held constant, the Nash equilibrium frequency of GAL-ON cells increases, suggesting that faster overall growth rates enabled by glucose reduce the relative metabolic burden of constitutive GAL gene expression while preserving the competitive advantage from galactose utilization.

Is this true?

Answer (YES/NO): NO